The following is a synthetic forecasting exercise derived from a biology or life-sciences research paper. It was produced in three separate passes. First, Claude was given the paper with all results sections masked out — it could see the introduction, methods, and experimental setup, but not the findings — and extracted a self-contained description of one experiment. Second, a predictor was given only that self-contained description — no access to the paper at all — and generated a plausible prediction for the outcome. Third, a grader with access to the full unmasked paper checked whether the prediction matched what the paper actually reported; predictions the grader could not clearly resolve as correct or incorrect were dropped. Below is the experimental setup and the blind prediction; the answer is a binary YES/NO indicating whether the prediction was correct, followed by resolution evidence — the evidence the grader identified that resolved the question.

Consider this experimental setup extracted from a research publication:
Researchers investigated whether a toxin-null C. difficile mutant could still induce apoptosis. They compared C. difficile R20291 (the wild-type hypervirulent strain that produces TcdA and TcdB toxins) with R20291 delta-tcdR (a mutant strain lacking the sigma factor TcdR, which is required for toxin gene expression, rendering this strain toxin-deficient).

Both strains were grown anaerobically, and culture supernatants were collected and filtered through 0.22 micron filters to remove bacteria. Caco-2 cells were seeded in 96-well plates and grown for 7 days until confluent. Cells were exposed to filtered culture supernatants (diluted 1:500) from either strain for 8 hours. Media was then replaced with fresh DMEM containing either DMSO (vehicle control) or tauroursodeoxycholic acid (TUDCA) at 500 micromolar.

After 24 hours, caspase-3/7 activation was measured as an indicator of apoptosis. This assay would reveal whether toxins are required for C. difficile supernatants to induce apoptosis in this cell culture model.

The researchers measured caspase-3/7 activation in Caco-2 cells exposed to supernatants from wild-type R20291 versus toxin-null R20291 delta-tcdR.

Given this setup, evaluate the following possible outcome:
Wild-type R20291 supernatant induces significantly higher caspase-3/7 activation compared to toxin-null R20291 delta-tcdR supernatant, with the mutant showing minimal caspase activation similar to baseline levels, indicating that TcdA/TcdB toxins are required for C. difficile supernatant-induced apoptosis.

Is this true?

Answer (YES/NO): YES